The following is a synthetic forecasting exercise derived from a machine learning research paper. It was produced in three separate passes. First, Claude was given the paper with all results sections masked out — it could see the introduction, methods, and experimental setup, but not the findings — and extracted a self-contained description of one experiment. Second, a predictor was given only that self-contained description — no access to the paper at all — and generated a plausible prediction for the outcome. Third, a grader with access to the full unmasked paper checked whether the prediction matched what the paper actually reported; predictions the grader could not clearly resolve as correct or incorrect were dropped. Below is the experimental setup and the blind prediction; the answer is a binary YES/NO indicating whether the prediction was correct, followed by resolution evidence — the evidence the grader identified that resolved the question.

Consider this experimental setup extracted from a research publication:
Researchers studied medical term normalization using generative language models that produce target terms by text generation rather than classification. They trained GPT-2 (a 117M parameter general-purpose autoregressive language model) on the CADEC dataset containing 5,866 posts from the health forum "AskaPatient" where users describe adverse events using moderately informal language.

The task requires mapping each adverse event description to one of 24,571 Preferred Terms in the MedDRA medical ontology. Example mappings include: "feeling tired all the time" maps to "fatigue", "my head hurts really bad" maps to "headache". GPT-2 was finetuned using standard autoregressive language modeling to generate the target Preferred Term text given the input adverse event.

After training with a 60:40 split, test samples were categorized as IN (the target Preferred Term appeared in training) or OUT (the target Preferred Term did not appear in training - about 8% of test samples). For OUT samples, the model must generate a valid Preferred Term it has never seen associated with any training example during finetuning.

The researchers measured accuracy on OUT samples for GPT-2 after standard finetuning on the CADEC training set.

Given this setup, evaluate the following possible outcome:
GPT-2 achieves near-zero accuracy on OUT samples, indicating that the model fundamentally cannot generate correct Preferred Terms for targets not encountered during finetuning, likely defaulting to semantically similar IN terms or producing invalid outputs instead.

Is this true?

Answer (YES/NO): NO